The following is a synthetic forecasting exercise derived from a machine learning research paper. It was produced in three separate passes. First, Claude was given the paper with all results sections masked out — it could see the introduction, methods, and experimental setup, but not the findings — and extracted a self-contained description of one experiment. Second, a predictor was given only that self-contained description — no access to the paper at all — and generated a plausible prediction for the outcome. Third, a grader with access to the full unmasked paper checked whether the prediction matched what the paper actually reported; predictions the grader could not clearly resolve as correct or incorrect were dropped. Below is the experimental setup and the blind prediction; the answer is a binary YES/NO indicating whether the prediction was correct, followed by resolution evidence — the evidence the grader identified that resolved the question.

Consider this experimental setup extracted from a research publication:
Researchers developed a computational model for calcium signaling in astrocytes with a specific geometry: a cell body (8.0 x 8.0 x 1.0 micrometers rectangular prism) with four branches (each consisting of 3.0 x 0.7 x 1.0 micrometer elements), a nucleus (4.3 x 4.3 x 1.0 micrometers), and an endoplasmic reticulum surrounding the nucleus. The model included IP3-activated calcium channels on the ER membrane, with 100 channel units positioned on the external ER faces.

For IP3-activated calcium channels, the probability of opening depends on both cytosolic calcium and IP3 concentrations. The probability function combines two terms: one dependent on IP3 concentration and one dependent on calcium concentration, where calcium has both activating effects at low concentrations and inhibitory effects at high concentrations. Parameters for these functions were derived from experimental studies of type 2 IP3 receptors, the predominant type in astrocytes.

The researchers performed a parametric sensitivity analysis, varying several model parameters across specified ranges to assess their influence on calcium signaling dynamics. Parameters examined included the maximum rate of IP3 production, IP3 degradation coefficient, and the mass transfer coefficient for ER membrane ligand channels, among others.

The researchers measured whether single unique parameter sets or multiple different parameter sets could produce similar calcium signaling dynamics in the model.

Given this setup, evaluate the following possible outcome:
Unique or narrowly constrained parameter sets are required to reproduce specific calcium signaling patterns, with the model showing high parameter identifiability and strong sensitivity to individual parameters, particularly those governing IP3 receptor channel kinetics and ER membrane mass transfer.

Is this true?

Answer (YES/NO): NO